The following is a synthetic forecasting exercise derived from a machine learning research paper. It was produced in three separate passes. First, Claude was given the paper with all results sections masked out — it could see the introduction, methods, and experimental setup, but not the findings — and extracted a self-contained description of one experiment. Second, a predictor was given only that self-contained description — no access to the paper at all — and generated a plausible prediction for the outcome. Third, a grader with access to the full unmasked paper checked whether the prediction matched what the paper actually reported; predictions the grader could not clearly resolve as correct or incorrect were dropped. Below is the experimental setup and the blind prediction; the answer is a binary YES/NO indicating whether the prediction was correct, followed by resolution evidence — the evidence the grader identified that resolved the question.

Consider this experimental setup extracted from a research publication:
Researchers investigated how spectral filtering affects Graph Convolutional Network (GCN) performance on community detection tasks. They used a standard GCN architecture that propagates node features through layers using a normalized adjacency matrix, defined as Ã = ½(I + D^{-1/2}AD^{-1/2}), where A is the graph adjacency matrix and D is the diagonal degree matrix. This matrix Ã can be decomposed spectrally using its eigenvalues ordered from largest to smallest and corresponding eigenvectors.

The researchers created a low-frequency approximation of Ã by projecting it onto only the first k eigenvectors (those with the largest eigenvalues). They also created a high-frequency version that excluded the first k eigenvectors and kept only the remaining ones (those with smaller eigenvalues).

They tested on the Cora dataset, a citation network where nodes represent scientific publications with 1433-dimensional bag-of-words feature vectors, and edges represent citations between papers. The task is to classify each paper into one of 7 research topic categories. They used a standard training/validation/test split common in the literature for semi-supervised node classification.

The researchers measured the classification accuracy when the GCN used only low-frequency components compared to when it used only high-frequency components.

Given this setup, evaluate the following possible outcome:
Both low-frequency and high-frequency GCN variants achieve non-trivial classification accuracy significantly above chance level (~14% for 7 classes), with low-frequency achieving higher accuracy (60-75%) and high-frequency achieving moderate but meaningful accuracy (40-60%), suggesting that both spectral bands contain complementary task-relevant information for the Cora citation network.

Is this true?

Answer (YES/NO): NO